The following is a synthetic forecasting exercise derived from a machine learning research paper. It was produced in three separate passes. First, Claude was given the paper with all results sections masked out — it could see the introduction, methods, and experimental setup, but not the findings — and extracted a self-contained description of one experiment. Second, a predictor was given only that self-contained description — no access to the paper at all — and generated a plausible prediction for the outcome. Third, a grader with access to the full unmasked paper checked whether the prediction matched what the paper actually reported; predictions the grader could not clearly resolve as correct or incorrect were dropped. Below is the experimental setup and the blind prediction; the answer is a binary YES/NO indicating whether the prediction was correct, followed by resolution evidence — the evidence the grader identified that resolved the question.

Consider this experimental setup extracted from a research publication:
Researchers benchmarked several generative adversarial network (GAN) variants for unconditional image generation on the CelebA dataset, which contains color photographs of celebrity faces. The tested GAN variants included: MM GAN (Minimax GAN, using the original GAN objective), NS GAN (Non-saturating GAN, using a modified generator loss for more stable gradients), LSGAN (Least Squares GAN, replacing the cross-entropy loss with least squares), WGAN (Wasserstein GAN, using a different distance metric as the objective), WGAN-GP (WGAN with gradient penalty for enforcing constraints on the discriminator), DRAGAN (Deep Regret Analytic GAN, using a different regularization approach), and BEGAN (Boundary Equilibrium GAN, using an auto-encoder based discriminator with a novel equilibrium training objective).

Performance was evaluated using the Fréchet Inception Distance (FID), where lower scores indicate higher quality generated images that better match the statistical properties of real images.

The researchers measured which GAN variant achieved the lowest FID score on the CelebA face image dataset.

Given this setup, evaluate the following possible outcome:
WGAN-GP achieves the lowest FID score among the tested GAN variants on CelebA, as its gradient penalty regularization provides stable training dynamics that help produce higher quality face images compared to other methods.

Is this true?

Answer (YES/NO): YES